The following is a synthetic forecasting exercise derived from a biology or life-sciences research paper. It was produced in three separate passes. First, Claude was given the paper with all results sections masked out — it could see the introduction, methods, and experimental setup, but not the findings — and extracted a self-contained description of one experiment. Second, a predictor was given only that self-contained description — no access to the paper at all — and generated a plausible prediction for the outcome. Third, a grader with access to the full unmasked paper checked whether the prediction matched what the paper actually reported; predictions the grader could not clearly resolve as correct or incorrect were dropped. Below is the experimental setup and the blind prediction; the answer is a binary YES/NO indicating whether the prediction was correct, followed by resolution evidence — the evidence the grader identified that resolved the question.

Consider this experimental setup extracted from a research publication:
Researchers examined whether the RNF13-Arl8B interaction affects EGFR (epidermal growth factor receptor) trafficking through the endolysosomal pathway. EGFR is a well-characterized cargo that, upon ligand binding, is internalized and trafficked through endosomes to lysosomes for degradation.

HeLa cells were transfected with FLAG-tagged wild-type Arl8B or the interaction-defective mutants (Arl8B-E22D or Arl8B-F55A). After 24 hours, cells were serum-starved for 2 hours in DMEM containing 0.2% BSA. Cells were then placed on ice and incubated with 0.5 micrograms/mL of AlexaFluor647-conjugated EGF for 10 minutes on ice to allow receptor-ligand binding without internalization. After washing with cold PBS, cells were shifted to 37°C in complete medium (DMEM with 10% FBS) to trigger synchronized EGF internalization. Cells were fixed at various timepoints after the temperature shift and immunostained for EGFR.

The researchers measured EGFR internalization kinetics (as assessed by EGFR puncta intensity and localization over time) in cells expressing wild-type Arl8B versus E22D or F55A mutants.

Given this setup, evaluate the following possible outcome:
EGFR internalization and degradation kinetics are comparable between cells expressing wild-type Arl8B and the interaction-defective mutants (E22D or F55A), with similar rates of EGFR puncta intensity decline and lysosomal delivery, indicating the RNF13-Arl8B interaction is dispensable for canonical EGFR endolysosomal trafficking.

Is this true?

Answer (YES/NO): NO